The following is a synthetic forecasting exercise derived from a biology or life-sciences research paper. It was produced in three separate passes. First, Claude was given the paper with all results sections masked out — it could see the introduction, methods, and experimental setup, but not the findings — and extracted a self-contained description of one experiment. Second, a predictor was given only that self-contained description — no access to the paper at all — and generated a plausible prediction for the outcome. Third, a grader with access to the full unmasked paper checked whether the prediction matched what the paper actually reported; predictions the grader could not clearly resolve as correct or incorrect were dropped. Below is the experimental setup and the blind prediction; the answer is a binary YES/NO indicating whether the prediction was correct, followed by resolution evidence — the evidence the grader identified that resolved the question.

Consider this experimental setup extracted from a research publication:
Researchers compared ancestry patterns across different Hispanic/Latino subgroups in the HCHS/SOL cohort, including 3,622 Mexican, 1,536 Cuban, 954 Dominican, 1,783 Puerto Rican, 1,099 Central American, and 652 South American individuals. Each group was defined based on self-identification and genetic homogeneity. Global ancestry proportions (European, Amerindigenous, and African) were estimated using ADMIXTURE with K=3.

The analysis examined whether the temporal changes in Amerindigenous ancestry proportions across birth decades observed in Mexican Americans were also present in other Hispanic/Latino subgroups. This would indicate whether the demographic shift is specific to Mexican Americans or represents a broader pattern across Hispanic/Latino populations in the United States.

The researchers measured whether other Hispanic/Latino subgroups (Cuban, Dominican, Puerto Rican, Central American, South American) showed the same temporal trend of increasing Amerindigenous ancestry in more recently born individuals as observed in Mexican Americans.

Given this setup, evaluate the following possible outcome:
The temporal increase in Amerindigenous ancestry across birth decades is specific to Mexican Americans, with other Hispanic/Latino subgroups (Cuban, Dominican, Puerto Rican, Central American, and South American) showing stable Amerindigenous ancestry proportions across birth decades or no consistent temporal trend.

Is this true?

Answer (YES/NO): NO